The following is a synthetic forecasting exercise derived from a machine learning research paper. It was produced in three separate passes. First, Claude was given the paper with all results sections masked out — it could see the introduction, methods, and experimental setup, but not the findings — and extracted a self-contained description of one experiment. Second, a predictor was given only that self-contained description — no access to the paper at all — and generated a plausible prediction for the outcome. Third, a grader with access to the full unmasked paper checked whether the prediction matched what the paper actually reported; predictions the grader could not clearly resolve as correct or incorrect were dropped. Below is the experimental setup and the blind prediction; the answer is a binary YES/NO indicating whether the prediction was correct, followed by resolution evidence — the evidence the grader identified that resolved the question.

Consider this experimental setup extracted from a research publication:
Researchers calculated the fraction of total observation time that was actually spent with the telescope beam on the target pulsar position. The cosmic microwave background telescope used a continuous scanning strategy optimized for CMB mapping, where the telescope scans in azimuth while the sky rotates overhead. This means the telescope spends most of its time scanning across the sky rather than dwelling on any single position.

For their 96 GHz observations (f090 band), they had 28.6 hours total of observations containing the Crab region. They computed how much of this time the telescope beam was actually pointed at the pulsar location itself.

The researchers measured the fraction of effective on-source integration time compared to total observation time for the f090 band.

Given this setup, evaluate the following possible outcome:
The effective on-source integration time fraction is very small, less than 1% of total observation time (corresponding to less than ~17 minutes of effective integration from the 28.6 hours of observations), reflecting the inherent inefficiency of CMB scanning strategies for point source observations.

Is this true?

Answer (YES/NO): NO